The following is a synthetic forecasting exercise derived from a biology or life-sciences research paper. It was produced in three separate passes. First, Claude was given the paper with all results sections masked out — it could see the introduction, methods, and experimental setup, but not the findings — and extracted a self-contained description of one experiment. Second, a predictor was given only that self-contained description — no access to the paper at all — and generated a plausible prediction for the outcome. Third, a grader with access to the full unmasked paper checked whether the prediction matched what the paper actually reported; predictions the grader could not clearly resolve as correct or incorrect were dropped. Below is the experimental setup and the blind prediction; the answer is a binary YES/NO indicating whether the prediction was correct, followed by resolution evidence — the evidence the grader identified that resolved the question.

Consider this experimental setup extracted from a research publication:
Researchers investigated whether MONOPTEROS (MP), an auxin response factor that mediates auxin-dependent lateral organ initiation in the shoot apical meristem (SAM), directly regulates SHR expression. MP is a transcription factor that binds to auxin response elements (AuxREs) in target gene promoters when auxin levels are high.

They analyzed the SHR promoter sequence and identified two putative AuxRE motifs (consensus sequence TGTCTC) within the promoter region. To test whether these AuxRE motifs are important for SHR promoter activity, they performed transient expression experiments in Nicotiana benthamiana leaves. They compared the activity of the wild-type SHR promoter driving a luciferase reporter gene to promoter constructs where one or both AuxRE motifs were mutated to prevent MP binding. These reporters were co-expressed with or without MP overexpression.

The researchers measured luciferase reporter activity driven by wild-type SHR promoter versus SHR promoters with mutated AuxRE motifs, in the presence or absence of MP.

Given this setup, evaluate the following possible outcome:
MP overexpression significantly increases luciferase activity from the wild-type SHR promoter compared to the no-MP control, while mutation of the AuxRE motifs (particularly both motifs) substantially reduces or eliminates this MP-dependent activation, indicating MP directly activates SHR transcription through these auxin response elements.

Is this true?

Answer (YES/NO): YES